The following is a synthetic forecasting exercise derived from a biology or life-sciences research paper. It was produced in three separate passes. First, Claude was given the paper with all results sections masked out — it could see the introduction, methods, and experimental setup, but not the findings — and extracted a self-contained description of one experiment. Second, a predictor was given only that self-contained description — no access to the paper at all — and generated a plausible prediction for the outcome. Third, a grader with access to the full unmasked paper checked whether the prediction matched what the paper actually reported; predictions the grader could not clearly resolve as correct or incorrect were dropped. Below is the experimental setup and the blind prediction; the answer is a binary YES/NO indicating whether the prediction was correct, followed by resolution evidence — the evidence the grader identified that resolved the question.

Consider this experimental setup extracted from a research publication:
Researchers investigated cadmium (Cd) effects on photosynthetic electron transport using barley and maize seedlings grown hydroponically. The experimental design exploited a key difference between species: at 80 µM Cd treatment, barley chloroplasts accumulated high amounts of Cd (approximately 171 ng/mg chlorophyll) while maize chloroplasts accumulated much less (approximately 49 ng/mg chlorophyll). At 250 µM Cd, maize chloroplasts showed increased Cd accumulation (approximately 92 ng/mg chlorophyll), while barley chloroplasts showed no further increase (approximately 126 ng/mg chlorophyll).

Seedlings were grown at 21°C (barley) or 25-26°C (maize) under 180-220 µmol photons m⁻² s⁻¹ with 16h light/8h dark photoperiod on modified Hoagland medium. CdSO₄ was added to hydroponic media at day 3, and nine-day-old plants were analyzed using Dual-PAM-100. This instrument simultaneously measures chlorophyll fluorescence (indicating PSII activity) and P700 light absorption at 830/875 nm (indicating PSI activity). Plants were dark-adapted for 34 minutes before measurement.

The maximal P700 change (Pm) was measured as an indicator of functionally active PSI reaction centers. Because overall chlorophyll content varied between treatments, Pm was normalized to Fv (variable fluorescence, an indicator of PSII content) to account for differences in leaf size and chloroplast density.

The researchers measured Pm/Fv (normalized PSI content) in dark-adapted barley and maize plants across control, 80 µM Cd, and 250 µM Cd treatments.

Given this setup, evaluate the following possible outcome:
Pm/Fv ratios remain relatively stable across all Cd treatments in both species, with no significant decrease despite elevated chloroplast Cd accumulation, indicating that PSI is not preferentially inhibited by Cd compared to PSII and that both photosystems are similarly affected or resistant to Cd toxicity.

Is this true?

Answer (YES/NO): NO